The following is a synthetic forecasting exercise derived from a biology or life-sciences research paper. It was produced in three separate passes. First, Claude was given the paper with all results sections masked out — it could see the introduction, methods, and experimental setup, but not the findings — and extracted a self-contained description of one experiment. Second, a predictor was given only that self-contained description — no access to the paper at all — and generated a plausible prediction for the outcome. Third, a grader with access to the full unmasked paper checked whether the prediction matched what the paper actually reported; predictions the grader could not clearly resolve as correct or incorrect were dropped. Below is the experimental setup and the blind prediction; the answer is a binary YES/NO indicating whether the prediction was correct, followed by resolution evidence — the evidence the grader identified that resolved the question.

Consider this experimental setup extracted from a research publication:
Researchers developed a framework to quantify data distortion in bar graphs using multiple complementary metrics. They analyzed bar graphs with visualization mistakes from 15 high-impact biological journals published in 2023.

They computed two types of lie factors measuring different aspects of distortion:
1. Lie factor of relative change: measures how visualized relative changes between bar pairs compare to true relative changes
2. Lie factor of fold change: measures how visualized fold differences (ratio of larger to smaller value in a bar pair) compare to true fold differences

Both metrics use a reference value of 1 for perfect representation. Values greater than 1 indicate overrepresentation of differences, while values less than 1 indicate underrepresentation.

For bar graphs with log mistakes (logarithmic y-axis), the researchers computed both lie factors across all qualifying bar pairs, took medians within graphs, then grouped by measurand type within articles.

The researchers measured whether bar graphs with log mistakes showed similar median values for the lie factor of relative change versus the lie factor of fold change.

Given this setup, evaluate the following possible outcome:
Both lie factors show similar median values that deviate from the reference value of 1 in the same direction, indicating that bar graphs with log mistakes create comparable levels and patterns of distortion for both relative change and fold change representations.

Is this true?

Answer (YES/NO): YES